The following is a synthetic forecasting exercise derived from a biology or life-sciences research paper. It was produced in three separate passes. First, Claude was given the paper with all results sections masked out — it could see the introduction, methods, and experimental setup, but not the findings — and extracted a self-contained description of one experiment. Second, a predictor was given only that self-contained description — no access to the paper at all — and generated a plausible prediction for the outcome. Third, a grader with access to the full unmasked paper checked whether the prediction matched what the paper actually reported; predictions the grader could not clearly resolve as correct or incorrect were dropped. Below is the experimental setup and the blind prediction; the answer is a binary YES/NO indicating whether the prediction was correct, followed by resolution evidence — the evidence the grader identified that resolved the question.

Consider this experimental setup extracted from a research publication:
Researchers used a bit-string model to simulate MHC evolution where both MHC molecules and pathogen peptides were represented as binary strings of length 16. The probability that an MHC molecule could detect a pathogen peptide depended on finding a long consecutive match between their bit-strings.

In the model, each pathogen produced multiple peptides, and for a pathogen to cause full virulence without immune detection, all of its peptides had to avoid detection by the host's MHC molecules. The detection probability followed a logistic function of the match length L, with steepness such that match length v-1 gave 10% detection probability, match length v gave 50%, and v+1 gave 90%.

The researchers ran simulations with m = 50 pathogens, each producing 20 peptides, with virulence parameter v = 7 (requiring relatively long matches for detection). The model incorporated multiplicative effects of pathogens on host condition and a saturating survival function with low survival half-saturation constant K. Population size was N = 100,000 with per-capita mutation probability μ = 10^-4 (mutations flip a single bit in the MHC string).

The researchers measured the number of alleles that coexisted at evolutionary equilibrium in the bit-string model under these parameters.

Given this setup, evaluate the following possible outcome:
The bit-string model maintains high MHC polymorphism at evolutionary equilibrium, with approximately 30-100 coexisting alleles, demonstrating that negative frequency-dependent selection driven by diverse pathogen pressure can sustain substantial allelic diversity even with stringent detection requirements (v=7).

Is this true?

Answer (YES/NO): NO